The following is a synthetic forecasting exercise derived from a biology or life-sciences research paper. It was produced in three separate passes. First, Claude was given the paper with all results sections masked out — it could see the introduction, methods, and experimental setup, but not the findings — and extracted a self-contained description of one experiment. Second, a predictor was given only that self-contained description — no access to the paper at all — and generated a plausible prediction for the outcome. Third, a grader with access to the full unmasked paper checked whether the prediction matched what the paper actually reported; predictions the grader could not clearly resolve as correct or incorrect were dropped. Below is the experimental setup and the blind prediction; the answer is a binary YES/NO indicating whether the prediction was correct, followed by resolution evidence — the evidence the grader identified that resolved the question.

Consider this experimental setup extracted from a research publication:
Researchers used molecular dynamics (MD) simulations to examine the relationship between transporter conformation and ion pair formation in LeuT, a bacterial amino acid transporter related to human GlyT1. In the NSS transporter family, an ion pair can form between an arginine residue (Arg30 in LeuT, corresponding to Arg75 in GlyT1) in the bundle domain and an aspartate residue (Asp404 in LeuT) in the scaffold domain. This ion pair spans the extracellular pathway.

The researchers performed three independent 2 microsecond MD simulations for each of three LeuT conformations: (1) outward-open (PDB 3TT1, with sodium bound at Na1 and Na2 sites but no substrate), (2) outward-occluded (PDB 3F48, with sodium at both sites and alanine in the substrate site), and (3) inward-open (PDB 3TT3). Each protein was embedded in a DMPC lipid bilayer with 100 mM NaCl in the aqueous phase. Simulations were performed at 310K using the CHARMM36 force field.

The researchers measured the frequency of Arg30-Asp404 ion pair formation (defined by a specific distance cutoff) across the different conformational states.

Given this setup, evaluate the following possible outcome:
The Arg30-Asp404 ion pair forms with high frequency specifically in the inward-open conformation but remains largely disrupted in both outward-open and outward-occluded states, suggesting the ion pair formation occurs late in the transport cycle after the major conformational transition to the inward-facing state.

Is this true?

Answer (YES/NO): NO